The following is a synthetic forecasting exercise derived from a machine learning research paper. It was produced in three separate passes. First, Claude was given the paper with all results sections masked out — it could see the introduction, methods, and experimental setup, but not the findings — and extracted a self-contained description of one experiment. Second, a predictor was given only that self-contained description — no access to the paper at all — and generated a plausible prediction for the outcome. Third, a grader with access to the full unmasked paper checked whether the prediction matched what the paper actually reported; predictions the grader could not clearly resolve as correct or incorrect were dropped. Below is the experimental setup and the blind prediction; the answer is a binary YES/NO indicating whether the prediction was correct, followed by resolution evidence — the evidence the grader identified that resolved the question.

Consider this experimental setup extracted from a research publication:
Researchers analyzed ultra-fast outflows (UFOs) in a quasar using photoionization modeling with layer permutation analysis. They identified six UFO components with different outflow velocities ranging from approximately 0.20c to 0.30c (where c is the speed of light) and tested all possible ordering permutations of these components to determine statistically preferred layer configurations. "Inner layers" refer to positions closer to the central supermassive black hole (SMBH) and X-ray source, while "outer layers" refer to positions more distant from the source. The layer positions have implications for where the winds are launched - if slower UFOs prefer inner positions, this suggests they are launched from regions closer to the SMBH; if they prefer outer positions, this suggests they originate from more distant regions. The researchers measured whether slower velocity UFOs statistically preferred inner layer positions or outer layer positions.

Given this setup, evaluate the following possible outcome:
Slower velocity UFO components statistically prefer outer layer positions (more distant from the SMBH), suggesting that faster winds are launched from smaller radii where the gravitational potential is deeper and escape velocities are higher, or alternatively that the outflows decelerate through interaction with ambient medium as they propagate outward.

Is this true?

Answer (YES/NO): NO